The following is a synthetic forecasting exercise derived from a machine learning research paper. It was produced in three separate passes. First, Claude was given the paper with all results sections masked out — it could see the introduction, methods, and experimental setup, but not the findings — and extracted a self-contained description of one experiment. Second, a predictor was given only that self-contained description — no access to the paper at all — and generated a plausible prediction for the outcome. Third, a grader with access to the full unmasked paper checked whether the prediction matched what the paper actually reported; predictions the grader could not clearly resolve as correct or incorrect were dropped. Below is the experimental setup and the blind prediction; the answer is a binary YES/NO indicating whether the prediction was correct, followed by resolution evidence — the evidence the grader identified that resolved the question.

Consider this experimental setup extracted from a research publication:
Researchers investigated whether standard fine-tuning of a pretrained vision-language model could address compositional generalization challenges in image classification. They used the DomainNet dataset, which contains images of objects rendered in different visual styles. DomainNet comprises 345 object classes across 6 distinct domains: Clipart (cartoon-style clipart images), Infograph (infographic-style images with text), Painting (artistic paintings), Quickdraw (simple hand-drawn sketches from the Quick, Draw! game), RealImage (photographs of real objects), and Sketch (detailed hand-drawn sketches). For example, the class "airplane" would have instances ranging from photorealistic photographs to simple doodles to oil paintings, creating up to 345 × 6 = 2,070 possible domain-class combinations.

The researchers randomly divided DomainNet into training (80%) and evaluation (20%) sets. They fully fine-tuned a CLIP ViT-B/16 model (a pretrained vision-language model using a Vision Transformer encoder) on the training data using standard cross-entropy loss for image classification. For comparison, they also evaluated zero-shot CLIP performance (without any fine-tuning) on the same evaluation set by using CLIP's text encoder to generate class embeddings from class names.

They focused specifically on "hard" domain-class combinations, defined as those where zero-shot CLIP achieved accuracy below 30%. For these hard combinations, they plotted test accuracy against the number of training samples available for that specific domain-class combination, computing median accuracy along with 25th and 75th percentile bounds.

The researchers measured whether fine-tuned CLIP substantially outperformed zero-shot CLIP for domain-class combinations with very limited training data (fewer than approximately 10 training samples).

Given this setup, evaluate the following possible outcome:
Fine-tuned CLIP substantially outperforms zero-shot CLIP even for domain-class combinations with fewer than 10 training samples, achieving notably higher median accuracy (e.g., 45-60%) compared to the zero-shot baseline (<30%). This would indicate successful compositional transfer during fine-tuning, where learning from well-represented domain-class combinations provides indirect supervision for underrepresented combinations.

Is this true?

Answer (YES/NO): NO